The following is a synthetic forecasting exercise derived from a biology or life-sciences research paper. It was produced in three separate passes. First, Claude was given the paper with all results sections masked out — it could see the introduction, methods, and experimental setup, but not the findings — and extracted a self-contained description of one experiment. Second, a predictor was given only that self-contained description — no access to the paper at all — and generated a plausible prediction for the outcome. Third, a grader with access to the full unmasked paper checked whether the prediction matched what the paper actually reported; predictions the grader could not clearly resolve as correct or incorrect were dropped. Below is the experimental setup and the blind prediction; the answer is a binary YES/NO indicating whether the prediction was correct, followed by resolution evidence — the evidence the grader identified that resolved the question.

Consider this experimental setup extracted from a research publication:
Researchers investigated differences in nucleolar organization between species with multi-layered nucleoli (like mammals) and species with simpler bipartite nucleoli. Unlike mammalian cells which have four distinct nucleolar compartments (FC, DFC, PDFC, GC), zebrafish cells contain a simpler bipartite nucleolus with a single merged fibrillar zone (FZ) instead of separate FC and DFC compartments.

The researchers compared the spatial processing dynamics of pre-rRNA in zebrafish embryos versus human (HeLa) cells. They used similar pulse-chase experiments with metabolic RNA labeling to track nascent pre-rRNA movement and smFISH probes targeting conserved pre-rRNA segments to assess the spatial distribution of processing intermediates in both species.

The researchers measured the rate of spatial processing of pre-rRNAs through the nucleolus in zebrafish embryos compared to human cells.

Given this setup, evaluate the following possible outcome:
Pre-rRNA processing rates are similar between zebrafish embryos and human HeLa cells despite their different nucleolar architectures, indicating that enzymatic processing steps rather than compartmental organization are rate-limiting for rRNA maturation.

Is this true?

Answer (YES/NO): NO